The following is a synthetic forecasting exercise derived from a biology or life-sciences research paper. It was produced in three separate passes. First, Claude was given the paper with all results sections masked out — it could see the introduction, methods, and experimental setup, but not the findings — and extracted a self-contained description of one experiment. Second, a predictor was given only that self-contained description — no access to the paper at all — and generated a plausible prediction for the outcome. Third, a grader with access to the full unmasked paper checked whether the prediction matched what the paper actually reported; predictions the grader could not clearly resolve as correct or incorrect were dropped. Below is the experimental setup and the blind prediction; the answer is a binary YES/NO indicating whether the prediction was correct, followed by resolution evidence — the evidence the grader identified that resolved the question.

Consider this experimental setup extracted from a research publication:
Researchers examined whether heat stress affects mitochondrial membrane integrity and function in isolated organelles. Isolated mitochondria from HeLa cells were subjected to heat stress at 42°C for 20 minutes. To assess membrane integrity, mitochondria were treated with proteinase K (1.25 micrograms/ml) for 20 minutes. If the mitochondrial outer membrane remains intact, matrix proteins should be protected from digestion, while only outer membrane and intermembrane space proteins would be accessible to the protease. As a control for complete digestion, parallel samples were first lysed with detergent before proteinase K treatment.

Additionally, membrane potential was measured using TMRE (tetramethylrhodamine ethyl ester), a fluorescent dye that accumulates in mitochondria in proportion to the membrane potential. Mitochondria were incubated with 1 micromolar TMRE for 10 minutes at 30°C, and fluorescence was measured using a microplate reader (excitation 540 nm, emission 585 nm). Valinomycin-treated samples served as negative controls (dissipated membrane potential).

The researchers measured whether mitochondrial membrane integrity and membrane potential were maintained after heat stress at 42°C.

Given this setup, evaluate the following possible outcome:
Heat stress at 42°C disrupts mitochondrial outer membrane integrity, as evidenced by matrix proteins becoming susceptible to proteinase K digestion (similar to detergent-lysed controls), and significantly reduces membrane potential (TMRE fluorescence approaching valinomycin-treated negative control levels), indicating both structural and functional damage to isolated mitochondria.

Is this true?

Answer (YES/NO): NO